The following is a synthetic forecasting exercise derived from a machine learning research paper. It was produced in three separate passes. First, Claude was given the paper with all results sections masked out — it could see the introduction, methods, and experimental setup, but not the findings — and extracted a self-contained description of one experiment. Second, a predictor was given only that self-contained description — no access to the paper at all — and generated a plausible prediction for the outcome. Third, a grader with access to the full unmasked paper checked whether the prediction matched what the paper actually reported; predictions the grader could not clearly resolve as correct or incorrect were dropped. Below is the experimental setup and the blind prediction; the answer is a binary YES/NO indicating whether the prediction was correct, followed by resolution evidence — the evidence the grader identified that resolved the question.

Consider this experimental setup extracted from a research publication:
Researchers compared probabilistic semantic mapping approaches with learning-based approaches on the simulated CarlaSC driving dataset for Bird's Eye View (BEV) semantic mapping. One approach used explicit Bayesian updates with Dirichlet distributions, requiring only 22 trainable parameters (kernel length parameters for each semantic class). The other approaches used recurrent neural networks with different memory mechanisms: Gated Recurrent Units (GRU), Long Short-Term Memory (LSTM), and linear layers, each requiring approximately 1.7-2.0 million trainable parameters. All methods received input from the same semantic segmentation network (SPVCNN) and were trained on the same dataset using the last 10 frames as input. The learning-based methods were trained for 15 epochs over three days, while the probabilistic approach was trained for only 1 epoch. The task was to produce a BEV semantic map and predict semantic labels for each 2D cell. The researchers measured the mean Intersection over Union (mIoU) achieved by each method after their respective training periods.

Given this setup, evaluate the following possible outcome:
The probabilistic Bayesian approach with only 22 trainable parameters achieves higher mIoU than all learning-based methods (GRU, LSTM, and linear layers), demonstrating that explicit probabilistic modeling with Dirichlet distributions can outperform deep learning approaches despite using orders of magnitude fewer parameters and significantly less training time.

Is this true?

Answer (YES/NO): NO